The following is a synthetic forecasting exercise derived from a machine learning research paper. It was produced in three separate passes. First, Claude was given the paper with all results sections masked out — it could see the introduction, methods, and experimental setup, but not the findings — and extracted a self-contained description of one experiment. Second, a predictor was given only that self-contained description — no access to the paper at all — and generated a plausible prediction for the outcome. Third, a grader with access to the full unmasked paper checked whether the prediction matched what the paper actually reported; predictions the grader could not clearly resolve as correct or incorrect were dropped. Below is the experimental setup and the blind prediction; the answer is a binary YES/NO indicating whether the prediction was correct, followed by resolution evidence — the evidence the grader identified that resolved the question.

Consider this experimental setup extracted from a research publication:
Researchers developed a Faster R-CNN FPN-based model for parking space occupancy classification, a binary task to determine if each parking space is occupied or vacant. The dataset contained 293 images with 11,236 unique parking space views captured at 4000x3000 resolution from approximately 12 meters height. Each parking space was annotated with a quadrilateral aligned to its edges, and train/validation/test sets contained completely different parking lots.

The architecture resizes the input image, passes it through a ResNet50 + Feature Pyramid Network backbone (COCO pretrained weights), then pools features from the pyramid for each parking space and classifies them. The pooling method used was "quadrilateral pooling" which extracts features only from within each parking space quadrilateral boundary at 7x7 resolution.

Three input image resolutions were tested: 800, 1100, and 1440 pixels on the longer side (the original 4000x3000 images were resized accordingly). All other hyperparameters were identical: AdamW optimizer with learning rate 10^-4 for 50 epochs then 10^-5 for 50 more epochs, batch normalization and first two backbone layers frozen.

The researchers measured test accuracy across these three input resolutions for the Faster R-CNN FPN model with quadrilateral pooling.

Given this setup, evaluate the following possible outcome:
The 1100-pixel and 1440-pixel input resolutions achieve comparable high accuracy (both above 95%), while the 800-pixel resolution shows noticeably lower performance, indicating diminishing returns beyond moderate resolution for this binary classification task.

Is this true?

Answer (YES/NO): NO